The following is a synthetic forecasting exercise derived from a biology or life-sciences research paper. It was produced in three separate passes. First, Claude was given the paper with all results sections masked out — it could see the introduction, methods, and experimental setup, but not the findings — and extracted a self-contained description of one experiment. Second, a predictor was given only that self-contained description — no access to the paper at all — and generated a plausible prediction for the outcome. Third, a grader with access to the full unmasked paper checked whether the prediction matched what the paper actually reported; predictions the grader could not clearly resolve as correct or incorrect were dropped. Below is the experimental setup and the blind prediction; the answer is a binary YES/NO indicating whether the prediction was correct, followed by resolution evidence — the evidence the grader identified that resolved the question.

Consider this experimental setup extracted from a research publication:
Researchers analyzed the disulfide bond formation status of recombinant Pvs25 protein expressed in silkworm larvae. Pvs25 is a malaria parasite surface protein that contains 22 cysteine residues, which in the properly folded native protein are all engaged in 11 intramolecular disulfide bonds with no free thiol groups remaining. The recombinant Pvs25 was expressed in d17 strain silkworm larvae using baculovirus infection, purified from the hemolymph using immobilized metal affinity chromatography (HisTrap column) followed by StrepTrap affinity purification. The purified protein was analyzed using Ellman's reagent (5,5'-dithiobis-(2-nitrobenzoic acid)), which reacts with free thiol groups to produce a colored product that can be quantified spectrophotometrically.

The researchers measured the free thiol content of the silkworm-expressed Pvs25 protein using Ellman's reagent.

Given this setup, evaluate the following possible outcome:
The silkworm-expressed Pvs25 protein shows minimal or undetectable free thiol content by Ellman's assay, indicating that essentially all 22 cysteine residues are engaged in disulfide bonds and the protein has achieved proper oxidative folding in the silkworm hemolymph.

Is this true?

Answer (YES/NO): YES